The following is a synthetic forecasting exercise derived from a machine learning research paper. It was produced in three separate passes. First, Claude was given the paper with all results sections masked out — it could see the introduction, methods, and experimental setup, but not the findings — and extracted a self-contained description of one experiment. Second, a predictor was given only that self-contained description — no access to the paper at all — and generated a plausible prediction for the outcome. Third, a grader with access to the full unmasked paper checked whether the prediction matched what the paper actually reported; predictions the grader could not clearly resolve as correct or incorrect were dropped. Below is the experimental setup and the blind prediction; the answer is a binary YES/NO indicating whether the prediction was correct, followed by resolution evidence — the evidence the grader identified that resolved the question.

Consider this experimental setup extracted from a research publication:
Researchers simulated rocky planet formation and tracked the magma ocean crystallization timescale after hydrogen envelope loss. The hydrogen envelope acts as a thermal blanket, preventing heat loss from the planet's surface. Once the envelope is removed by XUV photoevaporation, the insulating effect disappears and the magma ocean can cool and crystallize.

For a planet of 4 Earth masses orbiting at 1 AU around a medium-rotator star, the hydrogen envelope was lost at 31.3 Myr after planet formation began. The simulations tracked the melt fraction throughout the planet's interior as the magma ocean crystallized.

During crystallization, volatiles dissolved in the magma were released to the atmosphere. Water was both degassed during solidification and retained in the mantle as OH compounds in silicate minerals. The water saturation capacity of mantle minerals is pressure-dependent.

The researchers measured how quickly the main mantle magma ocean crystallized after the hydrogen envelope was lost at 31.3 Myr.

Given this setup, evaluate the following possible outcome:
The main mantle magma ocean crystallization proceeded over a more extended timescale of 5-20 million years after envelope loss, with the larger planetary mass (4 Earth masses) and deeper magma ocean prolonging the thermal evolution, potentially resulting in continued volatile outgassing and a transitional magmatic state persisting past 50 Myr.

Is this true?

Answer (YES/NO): NO